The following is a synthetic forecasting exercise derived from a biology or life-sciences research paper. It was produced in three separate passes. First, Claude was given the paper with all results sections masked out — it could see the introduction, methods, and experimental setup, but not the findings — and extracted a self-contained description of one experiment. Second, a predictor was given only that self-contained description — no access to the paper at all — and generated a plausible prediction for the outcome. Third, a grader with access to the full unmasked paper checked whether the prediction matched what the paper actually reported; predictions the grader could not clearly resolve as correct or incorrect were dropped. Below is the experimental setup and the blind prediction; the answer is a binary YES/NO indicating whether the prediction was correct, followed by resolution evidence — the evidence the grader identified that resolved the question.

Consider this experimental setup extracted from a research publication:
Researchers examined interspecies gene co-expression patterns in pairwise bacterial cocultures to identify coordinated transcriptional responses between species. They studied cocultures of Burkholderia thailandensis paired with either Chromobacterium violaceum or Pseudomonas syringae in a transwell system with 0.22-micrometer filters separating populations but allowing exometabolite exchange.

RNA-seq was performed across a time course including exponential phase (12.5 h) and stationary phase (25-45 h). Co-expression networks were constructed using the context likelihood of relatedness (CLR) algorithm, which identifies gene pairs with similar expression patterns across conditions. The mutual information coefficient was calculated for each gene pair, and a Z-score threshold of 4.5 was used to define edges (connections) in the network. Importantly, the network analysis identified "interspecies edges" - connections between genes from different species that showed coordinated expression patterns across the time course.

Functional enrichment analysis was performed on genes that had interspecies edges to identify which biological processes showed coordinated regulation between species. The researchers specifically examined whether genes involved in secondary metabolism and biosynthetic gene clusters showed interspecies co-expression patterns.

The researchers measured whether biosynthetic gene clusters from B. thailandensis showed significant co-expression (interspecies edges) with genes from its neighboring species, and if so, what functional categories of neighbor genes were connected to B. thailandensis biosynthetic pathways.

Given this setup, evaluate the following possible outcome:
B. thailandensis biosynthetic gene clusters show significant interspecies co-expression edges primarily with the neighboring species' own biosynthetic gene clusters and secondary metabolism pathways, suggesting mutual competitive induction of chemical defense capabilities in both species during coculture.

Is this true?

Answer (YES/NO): NO